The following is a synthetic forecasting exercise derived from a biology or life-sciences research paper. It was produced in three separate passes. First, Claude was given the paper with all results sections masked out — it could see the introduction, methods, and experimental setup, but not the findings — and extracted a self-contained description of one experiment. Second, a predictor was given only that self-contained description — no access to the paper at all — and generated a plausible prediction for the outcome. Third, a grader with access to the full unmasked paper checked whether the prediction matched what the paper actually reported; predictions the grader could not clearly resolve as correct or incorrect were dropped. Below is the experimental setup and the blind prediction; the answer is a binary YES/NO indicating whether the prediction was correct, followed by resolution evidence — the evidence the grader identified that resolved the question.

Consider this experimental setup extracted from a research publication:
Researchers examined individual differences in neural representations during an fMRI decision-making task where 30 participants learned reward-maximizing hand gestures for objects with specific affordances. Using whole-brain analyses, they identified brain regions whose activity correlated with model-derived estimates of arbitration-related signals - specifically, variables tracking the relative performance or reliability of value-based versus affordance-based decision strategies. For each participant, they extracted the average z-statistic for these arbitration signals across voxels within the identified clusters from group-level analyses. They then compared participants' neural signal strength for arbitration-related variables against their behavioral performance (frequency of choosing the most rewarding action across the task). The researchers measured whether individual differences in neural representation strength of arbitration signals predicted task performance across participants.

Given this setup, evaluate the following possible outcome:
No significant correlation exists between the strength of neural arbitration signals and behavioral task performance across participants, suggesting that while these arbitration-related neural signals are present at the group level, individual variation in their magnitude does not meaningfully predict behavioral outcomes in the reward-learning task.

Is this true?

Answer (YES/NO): NO